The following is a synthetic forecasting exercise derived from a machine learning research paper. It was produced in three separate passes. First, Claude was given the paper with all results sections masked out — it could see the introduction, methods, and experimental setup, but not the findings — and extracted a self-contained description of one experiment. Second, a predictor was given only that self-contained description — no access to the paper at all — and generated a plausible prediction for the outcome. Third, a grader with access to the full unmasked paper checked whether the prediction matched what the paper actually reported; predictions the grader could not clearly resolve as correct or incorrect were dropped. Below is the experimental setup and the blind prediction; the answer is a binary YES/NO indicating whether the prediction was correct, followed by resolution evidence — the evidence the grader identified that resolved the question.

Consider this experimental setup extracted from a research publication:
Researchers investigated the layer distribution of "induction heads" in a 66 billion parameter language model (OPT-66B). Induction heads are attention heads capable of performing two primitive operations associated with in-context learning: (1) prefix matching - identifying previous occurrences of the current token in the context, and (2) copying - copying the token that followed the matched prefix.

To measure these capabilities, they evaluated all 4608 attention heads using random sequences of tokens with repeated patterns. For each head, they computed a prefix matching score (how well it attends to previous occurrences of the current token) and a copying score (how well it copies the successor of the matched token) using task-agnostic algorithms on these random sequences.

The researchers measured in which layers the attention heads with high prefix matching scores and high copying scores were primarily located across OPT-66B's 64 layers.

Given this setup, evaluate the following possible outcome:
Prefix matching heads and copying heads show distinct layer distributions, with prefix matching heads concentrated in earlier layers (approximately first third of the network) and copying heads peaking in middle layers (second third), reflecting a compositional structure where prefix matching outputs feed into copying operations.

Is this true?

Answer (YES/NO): NO